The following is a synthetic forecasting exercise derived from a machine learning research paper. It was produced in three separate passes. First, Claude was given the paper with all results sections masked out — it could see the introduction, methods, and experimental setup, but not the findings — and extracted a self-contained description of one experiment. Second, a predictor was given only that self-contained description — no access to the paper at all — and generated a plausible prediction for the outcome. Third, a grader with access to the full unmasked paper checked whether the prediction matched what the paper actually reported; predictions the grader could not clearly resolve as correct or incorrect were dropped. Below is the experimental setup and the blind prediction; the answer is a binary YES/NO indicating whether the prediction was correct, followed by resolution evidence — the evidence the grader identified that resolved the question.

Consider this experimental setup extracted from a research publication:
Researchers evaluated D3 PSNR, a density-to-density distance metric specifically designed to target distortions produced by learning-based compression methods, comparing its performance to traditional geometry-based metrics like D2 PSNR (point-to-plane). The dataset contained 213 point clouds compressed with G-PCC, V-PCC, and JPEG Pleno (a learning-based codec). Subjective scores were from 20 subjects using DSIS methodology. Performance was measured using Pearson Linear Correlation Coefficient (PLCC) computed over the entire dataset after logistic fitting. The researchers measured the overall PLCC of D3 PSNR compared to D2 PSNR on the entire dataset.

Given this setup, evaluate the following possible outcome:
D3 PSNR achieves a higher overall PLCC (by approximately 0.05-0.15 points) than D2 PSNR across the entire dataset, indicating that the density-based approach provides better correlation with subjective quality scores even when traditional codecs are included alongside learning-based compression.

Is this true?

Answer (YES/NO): NO